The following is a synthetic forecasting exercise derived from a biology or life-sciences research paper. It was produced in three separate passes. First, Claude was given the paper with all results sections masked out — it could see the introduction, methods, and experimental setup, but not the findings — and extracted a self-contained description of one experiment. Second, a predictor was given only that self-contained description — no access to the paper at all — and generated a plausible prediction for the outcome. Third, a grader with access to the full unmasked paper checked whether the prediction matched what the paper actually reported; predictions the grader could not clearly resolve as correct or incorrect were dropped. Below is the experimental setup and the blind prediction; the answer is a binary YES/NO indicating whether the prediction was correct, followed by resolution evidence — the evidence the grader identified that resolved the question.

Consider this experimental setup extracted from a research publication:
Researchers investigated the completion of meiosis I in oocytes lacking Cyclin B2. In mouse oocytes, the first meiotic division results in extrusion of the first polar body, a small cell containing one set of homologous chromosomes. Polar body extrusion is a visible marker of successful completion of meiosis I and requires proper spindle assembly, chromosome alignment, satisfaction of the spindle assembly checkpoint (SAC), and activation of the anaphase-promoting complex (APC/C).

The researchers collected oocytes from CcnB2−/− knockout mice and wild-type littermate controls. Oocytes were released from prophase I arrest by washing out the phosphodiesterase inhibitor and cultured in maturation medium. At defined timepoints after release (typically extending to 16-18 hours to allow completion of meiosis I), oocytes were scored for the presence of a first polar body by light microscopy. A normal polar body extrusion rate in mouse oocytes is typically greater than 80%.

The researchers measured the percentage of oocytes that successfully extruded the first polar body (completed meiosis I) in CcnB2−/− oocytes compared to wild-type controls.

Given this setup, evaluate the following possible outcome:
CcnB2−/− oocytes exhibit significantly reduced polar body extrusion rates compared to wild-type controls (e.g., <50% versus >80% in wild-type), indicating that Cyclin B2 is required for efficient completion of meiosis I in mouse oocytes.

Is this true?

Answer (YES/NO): YES